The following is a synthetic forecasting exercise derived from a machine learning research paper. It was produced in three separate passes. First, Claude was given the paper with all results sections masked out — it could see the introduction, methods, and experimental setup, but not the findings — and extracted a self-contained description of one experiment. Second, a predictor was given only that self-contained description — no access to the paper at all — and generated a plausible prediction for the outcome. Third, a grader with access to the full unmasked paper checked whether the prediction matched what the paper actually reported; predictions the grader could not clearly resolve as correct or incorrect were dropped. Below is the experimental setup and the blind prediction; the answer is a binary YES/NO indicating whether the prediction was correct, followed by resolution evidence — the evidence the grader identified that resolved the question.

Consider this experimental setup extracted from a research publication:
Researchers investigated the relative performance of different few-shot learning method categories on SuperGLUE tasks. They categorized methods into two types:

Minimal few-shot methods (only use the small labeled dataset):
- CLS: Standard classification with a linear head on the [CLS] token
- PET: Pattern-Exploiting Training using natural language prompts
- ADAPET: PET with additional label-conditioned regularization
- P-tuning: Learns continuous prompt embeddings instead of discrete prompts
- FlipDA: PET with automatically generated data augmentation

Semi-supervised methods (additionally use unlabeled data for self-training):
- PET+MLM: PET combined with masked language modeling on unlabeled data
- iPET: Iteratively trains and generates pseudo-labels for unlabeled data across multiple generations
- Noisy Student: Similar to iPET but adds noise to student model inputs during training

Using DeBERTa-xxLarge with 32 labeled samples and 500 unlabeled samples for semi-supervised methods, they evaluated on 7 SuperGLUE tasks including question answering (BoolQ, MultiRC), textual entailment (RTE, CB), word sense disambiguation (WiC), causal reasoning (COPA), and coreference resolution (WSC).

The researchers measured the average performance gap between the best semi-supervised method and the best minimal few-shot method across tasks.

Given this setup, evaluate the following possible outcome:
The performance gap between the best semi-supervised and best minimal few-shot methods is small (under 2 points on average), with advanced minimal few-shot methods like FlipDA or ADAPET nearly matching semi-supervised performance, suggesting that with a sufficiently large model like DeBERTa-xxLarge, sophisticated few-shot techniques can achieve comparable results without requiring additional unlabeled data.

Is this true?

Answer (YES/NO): YES